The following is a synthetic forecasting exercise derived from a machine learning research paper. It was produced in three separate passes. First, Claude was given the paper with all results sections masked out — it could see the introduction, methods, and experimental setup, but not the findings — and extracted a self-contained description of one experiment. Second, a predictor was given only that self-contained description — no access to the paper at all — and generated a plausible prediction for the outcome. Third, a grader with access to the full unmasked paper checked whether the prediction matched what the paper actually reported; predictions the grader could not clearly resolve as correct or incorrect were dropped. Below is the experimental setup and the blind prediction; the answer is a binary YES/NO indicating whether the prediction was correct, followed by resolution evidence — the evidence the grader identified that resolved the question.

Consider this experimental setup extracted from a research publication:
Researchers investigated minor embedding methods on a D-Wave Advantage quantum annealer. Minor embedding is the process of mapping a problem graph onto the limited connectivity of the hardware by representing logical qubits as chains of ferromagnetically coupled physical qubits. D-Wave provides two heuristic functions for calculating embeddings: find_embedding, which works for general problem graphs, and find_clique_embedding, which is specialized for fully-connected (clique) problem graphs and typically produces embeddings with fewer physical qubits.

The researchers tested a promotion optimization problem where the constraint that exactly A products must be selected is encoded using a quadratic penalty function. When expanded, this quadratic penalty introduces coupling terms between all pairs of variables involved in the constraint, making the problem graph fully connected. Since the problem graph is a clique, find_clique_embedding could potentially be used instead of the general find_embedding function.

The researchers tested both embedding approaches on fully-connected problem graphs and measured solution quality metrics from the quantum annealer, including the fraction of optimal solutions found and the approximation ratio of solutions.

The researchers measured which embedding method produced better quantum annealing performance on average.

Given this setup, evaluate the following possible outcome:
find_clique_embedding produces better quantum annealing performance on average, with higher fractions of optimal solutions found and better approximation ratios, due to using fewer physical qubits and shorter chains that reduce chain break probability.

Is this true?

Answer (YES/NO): NO